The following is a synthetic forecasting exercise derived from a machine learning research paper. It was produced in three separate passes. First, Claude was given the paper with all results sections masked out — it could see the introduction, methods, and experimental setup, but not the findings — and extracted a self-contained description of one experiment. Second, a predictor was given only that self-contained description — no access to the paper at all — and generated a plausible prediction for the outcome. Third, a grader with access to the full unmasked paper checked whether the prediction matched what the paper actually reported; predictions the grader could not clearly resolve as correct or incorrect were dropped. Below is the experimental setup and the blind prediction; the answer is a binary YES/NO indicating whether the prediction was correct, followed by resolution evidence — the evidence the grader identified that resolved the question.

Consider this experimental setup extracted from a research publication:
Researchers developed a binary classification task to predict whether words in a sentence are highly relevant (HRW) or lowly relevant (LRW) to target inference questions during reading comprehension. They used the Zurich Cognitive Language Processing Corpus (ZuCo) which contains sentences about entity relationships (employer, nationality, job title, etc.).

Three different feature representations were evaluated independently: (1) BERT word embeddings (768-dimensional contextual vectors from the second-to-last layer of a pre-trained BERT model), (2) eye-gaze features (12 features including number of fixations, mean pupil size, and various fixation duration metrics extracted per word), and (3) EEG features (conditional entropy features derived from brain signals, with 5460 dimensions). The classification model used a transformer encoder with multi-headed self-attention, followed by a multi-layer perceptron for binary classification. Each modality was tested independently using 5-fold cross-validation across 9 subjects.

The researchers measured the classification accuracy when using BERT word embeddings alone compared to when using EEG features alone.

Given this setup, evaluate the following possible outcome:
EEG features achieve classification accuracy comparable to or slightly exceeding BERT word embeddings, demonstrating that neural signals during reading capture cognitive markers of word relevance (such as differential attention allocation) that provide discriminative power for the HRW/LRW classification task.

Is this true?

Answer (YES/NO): NO